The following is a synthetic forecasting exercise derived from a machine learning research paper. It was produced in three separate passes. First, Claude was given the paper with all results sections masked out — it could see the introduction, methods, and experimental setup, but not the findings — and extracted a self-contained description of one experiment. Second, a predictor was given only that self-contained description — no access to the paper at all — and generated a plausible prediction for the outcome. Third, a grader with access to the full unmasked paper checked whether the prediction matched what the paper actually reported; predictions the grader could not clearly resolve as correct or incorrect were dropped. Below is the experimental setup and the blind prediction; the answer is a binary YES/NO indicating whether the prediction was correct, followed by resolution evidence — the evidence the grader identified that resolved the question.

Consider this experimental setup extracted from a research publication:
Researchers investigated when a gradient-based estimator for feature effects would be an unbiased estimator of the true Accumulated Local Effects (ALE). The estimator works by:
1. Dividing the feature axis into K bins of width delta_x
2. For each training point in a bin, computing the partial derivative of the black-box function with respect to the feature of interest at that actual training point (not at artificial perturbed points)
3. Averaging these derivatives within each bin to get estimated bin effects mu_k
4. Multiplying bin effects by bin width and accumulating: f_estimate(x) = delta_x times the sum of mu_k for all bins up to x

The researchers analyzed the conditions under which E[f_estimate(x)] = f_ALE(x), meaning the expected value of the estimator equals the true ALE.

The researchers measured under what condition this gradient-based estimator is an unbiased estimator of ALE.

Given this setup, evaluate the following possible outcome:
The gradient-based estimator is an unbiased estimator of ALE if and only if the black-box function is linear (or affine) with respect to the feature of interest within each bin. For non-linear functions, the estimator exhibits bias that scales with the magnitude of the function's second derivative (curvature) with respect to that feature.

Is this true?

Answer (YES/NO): NO